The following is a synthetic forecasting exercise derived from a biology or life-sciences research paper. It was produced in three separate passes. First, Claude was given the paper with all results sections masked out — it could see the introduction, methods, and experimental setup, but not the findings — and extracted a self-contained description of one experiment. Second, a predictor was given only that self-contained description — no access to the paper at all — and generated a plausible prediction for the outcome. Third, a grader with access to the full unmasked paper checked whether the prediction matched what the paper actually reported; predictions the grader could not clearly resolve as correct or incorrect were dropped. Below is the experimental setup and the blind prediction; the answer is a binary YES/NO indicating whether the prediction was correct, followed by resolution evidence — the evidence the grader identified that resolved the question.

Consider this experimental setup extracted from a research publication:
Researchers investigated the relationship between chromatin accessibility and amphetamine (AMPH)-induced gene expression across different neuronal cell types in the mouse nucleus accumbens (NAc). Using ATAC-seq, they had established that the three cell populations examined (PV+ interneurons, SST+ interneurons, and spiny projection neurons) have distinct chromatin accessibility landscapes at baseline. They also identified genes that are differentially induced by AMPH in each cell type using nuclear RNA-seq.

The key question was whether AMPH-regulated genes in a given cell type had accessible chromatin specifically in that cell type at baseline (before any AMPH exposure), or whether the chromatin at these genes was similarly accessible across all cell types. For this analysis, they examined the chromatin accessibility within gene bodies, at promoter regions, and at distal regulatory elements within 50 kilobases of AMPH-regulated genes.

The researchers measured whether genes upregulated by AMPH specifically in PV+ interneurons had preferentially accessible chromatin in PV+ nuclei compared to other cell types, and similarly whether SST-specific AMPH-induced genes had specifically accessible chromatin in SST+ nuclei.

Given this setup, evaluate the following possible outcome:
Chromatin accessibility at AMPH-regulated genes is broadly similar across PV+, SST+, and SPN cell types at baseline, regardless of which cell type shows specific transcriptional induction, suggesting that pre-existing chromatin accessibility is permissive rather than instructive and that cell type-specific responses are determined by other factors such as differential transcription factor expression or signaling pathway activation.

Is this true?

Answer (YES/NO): NO